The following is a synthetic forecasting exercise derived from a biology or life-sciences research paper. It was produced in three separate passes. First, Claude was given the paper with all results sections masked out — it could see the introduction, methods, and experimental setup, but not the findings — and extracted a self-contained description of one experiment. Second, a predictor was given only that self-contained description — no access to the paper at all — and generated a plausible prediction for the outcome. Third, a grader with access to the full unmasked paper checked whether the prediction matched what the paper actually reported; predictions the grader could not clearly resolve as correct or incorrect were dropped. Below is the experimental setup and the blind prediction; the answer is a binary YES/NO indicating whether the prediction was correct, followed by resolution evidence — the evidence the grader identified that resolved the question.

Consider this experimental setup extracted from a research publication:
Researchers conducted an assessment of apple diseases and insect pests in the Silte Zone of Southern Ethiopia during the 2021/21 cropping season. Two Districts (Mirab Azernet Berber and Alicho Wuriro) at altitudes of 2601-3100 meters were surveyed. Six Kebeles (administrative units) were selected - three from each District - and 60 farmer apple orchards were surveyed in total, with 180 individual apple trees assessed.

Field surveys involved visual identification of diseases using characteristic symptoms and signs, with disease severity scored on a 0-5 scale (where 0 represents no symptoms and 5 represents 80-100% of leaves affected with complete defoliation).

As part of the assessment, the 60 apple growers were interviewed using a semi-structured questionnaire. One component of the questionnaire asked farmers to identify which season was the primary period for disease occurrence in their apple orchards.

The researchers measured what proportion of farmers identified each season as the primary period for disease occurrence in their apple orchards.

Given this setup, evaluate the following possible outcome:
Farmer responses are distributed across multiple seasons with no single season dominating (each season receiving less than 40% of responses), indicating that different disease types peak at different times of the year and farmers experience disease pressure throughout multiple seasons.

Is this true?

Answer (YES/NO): NO